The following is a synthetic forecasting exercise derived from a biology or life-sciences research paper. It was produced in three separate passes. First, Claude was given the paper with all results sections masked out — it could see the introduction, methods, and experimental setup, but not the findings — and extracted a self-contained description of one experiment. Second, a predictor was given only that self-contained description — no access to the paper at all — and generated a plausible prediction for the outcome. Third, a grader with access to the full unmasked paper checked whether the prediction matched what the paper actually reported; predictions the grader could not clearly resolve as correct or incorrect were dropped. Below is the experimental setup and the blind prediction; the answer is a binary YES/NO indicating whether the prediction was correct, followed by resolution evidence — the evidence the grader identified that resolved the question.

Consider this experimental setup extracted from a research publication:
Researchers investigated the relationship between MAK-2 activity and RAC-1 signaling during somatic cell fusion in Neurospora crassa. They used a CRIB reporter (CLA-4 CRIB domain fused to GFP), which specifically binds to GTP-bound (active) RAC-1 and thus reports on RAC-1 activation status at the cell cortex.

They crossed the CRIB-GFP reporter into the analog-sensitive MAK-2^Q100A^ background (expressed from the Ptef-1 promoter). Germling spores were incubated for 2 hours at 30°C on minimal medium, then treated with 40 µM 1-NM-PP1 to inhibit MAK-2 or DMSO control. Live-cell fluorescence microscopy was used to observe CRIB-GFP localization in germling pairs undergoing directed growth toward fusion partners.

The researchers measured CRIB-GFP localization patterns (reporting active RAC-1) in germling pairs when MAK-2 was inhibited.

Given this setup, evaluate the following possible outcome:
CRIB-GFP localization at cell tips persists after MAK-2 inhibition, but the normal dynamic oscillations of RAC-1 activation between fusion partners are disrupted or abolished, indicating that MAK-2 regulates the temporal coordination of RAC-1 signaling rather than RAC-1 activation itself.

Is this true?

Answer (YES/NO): NO